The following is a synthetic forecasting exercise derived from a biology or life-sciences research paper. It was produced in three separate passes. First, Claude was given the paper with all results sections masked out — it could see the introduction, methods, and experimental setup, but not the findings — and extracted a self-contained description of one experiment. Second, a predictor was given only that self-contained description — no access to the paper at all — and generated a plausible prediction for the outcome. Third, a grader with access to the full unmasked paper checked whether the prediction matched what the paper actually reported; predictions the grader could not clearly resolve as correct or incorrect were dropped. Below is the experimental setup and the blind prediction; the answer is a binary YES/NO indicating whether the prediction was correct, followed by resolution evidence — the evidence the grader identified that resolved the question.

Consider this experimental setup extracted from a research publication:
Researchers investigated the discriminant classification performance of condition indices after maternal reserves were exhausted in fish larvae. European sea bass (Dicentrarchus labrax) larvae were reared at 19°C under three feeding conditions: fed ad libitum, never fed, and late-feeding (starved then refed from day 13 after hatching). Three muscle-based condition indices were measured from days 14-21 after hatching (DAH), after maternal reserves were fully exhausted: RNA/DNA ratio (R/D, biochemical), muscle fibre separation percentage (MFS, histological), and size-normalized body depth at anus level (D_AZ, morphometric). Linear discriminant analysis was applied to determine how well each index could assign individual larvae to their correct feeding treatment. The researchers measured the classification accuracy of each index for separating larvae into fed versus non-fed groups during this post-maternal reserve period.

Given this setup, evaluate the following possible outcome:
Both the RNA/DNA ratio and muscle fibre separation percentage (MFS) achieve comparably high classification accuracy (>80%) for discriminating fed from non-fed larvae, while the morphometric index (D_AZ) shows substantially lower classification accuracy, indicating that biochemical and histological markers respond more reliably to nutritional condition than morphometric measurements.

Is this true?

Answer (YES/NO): NO